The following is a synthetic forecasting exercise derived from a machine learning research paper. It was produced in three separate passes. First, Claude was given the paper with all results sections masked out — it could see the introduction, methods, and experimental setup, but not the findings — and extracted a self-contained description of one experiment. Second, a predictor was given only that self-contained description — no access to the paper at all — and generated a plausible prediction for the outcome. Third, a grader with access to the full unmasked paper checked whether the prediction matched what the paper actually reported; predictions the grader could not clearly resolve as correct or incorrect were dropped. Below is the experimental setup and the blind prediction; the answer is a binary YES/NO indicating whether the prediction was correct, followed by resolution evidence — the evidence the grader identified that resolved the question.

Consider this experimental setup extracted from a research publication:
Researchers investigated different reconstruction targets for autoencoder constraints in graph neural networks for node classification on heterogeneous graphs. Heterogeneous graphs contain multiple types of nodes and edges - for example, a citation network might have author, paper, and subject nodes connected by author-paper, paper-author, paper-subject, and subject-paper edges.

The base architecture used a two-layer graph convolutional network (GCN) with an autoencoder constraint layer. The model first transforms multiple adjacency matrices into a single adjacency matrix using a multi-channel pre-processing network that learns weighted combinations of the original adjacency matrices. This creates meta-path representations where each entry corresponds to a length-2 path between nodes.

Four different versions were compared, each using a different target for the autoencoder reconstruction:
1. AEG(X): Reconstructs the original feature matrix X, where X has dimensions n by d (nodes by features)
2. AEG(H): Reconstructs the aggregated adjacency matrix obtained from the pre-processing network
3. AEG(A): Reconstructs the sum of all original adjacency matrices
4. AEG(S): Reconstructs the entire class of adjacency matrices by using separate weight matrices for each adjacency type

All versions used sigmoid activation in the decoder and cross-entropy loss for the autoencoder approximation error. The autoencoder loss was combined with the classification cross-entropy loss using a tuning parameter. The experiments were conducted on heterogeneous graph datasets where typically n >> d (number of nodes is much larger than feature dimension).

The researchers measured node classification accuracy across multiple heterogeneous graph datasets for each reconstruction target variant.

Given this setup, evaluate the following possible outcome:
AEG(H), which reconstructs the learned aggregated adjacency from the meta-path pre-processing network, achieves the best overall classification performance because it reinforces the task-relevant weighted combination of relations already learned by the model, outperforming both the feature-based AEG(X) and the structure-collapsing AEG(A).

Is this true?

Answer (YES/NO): NO